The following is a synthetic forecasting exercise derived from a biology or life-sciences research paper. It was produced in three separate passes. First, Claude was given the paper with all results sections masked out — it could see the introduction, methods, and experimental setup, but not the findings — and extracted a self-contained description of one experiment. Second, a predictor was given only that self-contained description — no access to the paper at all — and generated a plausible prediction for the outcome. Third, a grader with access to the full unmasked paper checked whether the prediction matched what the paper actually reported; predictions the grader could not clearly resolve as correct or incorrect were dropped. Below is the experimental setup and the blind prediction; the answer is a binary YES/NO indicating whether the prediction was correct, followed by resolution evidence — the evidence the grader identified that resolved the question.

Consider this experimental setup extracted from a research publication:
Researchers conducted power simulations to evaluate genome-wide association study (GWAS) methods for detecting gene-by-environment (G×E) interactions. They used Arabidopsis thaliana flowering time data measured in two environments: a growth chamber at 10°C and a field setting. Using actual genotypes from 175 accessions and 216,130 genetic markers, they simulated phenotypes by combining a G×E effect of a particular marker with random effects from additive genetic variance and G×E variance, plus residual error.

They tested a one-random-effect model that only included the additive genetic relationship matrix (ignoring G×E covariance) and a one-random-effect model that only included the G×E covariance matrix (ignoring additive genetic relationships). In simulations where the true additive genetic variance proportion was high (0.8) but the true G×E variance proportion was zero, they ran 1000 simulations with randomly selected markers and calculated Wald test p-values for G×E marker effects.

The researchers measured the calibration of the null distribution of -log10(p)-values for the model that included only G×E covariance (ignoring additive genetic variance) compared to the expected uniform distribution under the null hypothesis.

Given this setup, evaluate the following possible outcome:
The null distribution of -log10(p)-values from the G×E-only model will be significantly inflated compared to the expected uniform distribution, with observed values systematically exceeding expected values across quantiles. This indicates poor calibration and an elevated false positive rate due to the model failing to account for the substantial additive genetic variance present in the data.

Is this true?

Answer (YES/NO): NO